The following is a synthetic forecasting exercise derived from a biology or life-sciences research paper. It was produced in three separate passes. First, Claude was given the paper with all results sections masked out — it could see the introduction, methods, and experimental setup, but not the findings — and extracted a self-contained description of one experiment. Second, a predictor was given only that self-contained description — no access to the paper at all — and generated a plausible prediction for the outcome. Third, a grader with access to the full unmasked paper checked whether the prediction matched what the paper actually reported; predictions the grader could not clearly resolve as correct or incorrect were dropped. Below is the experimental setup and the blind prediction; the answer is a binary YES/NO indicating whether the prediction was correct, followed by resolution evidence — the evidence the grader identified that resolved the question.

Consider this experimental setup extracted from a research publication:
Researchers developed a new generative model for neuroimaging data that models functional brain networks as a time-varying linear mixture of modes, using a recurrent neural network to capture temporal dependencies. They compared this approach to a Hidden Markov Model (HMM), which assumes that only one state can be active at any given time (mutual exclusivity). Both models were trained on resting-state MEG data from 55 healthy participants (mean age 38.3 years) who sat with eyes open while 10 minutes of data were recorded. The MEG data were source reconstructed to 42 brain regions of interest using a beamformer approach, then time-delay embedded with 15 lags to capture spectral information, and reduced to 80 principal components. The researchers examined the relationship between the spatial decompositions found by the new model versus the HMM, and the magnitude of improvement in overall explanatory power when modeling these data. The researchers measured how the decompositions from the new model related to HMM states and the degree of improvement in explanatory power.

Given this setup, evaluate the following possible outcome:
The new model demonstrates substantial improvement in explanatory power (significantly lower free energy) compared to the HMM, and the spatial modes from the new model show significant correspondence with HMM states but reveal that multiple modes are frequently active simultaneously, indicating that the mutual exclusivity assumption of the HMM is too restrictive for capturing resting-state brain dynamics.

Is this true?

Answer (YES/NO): NO